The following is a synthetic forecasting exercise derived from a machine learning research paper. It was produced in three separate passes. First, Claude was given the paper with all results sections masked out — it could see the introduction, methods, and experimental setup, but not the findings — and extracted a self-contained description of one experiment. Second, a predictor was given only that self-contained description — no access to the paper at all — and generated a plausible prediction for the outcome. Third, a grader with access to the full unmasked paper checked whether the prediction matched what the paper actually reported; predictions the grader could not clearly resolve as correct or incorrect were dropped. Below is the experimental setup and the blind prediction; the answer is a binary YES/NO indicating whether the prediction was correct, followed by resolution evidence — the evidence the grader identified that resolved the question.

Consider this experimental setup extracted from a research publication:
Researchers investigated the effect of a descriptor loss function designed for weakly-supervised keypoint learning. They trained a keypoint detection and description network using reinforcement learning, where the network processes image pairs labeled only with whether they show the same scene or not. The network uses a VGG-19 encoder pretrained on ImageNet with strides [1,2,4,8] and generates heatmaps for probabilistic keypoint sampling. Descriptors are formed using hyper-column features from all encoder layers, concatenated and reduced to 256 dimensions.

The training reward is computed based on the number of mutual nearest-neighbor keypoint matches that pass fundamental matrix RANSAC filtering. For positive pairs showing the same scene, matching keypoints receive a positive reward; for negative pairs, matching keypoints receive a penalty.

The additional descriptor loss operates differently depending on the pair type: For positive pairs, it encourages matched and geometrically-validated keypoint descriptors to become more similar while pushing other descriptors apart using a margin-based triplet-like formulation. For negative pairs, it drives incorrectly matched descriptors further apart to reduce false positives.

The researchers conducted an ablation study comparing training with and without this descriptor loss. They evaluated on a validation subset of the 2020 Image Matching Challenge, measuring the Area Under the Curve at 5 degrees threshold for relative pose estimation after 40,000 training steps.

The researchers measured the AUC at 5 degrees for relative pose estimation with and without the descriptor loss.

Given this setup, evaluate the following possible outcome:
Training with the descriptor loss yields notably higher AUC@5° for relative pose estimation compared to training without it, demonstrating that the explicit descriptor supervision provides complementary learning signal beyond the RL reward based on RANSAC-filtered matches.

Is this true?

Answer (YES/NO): YES